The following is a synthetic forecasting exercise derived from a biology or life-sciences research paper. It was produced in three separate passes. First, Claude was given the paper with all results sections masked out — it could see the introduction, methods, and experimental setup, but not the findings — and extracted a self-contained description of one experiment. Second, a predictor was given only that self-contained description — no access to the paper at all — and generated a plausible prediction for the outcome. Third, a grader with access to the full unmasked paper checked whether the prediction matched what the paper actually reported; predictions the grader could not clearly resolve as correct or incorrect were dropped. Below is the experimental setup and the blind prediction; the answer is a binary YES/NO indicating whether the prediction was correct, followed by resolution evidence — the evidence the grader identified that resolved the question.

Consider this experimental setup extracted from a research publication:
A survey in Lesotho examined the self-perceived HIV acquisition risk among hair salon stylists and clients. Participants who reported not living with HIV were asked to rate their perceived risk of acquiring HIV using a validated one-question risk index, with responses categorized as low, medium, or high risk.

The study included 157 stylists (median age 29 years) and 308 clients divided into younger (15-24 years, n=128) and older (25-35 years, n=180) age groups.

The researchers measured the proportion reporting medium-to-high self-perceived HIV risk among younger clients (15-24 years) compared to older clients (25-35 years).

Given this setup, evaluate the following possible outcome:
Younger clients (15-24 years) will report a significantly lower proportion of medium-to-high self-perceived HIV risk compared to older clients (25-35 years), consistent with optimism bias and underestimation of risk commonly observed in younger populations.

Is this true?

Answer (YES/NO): NO